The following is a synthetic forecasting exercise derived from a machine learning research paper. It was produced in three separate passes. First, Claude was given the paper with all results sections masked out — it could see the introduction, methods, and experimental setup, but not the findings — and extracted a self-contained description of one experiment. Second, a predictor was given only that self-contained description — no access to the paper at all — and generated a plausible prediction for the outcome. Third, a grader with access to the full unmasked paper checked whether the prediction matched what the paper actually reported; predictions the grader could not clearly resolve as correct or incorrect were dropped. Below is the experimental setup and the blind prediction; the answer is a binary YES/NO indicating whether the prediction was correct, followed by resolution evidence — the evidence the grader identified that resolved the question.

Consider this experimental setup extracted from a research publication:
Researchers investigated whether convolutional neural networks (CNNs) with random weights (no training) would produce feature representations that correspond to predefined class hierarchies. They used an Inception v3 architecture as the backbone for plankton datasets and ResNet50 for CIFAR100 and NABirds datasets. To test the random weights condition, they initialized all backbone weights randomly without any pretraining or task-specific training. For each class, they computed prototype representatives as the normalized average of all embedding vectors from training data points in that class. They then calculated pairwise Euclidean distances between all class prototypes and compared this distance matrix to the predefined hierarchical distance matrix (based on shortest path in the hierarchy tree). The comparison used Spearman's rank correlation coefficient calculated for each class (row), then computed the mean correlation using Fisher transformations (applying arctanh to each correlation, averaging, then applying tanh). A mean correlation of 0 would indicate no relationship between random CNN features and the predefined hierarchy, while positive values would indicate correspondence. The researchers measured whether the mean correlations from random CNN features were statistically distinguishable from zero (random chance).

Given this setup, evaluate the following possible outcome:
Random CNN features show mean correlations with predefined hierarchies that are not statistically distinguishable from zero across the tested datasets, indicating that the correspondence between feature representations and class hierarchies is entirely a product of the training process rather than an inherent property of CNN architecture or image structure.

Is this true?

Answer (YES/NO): NO